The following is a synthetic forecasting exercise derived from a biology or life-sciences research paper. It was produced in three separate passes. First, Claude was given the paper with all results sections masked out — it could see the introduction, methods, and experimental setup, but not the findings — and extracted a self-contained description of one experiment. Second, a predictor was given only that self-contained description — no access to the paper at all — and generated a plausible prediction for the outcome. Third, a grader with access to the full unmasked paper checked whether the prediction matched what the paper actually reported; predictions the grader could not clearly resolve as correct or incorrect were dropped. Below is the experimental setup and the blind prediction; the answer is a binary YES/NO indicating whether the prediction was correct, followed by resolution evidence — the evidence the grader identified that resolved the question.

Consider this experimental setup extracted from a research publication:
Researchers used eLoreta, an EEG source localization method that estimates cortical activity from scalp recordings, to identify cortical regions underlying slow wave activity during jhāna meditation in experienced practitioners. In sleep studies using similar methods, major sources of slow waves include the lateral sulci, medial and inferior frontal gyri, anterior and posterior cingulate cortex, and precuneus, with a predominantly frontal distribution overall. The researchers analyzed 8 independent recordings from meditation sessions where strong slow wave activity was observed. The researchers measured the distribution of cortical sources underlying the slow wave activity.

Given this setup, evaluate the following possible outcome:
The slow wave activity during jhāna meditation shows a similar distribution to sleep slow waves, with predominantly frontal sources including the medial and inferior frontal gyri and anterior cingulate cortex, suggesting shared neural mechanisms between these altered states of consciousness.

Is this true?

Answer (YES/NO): NO